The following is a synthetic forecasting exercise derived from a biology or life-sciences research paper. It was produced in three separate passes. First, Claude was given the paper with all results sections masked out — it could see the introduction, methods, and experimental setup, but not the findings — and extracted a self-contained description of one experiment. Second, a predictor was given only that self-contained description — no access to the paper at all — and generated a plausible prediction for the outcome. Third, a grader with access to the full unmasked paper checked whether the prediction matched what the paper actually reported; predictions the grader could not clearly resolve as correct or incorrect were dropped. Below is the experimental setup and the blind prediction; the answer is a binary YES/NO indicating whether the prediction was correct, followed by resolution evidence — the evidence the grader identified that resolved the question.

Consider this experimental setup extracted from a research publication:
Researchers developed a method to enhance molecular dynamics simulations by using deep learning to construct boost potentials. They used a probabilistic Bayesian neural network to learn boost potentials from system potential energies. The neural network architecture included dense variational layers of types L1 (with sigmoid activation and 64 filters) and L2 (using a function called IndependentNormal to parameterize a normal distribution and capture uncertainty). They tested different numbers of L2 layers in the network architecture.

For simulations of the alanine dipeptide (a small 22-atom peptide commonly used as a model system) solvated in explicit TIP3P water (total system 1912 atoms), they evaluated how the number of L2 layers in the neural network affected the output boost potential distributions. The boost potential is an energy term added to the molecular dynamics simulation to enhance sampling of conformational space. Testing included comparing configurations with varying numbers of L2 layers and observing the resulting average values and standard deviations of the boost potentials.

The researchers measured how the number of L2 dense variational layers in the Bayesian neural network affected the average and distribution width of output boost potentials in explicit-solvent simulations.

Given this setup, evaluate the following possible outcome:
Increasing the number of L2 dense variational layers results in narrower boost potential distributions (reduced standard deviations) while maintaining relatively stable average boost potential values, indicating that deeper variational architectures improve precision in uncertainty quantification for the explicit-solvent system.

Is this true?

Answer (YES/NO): NO